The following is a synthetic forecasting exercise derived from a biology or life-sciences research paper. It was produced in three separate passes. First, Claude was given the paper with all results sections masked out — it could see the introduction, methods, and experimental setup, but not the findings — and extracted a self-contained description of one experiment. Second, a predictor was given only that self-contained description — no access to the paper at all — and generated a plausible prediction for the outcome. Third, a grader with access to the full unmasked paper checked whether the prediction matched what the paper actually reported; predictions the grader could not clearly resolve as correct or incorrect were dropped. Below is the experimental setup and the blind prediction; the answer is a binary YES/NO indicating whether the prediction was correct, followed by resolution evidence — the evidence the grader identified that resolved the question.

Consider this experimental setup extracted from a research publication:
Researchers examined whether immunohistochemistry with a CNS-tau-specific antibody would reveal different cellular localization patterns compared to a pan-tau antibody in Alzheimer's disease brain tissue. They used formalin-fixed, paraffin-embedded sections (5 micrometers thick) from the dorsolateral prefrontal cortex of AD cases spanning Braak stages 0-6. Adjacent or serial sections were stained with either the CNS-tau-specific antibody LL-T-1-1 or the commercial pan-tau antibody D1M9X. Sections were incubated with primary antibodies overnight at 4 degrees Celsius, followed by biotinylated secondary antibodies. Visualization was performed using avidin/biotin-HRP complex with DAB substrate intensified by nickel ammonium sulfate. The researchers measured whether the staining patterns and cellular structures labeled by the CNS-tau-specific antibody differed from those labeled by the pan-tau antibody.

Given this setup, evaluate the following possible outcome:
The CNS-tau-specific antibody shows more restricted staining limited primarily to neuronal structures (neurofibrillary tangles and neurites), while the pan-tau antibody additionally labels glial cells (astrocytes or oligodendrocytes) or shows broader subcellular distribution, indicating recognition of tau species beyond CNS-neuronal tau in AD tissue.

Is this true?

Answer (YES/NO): NO